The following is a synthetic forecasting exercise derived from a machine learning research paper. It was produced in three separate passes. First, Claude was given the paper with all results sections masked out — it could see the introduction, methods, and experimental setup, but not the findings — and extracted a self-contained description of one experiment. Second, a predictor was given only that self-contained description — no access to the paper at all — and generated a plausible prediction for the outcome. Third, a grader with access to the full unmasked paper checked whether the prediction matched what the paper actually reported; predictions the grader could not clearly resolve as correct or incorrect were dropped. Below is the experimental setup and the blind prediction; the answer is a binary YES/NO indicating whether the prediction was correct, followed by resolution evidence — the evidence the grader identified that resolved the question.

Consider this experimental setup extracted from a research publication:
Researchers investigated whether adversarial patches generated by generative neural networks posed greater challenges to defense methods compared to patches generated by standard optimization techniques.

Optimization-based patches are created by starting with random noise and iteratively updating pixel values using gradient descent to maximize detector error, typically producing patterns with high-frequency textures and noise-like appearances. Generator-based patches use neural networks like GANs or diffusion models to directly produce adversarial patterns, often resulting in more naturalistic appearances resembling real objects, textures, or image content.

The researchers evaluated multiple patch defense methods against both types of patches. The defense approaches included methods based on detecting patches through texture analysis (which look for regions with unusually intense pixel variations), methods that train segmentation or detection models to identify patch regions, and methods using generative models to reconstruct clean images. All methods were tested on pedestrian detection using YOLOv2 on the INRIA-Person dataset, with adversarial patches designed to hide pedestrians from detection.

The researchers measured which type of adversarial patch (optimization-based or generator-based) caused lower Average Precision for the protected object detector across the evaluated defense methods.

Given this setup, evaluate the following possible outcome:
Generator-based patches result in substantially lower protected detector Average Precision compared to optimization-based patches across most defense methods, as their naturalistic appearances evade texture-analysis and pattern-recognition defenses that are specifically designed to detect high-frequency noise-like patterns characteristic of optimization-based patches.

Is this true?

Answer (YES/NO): NO